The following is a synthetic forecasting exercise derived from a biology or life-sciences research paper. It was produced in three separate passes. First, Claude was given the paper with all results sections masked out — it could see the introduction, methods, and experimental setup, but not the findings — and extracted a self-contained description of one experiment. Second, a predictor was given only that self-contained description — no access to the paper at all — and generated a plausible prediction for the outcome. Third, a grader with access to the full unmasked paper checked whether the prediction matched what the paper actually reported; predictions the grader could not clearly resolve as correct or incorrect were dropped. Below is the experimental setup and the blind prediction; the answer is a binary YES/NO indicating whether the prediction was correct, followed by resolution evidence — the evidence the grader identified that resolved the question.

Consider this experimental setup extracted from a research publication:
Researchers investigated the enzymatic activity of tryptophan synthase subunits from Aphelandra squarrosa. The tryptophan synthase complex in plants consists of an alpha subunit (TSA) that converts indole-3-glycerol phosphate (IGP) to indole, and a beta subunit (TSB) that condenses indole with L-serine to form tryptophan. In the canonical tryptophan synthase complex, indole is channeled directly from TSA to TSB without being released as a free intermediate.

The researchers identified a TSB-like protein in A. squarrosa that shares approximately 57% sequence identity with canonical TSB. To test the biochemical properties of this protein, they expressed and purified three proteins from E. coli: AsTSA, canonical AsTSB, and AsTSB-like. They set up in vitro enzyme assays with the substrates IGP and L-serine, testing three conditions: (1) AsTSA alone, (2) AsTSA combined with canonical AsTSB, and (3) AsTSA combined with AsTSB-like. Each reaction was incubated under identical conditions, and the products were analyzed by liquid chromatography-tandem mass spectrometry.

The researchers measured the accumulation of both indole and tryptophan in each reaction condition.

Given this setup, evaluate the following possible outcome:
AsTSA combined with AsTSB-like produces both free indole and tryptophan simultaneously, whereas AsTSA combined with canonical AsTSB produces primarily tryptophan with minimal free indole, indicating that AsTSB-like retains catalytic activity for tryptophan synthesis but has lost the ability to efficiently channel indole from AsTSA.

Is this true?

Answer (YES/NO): NO